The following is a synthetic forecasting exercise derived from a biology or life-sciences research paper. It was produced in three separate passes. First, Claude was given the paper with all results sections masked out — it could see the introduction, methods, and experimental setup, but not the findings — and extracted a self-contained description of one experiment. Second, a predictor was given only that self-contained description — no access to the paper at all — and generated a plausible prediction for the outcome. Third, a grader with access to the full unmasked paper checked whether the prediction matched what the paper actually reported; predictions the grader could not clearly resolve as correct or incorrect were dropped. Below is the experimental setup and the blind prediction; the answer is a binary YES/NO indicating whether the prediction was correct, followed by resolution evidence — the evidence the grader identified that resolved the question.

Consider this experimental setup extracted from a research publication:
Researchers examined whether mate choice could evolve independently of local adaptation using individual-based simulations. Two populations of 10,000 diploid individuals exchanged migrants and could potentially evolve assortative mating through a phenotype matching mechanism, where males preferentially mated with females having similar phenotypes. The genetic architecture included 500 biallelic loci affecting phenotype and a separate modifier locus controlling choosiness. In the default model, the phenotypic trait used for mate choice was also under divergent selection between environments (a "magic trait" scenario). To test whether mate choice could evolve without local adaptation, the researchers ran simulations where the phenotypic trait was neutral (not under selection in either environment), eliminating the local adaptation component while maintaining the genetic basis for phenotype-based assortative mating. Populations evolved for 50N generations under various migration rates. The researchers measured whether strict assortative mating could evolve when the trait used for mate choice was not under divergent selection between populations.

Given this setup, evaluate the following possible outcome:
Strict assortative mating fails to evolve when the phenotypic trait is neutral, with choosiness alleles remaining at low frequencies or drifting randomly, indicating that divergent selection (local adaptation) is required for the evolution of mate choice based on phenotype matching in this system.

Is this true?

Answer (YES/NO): YES